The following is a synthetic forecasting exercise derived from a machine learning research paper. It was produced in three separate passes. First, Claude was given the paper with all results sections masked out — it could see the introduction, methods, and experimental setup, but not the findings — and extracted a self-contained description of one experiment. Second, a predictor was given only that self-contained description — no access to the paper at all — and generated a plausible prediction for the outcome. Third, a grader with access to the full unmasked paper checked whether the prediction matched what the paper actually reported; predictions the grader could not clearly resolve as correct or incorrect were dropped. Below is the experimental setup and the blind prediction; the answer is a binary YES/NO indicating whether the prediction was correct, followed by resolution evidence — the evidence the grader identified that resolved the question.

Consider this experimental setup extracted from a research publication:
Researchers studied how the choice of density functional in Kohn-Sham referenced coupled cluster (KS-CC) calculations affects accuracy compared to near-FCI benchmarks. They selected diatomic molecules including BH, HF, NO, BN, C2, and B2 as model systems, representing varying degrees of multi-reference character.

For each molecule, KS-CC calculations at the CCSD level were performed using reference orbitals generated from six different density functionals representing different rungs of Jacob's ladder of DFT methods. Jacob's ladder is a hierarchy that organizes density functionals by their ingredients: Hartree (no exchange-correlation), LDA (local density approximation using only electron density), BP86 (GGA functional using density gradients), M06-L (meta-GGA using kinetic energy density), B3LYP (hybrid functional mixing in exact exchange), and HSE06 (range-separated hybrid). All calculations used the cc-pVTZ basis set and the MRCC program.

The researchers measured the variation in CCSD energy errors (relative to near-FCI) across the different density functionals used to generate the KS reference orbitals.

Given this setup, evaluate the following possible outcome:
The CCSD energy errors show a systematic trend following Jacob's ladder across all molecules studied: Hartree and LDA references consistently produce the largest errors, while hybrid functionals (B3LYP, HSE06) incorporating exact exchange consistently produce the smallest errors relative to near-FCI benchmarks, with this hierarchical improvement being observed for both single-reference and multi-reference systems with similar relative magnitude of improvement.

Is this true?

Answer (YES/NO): NO